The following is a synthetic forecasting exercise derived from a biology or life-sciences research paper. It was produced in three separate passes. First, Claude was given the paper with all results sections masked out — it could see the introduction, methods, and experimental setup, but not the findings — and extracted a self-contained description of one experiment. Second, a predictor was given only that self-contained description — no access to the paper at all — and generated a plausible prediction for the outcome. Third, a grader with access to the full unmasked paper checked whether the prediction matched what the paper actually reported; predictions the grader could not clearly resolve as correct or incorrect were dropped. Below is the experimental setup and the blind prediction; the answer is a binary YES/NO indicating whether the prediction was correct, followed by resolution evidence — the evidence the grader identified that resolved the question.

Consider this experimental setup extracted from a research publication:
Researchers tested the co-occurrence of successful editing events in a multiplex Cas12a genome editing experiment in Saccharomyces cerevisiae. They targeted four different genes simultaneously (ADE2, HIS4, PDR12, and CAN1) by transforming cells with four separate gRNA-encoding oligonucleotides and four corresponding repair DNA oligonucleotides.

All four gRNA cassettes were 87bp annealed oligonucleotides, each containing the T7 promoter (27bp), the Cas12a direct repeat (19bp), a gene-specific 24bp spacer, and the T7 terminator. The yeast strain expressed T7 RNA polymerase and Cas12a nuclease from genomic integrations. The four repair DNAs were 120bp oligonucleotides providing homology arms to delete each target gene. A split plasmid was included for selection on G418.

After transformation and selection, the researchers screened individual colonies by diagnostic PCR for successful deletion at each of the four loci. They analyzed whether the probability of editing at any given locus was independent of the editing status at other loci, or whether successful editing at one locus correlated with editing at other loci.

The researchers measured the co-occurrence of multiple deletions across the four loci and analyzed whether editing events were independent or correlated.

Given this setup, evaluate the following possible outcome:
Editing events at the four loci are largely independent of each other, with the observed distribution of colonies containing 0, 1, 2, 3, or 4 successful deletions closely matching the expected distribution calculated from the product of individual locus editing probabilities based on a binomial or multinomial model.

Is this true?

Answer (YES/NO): NO